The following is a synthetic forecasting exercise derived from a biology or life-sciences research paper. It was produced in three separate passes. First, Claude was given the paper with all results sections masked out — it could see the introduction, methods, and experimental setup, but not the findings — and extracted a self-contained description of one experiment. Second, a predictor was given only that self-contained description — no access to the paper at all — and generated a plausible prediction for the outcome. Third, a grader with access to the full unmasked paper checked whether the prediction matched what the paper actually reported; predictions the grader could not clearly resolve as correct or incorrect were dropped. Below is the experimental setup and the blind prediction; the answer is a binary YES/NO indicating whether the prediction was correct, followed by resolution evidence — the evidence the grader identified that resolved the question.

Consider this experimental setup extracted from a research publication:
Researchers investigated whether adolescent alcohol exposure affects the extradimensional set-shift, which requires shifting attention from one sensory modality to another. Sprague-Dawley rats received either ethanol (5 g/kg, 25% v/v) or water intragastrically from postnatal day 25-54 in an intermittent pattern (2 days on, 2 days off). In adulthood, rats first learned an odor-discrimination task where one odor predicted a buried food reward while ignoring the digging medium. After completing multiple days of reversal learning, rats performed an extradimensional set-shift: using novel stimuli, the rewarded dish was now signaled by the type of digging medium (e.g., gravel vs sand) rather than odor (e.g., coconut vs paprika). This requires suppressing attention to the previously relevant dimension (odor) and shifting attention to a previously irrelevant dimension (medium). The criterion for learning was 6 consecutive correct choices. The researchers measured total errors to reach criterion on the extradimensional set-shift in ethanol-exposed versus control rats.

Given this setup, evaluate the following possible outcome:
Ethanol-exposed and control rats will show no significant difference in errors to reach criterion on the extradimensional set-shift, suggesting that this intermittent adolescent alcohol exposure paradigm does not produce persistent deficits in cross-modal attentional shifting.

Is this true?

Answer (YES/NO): YES